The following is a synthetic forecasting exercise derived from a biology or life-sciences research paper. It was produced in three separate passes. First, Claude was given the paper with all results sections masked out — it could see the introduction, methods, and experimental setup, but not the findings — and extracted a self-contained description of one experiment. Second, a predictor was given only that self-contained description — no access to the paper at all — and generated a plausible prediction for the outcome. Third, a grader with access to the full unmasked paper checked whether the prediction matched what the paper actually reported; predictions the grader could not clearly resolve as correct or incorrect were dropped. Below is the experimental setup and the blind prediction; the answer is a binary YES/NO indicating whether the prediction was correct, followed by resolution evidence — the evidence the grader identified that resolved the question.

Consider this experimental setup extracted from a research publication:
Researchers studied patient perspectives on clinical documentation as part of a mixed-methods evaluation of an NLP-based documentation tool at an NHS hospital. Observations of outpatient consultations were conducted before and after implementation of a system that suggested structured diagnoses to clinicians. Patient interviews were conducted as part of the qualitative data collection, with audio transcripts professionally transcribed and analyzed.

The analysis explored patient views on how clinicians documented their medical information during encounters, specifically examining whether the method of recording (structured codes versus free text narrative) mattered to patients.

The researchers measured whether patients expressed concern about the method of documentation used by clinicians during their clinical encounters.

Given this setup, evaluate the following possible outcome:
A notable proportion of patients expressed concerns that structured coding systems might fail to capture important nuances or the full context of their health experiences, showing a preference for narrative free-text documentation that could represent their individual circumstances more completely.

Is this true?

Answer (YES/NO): NO